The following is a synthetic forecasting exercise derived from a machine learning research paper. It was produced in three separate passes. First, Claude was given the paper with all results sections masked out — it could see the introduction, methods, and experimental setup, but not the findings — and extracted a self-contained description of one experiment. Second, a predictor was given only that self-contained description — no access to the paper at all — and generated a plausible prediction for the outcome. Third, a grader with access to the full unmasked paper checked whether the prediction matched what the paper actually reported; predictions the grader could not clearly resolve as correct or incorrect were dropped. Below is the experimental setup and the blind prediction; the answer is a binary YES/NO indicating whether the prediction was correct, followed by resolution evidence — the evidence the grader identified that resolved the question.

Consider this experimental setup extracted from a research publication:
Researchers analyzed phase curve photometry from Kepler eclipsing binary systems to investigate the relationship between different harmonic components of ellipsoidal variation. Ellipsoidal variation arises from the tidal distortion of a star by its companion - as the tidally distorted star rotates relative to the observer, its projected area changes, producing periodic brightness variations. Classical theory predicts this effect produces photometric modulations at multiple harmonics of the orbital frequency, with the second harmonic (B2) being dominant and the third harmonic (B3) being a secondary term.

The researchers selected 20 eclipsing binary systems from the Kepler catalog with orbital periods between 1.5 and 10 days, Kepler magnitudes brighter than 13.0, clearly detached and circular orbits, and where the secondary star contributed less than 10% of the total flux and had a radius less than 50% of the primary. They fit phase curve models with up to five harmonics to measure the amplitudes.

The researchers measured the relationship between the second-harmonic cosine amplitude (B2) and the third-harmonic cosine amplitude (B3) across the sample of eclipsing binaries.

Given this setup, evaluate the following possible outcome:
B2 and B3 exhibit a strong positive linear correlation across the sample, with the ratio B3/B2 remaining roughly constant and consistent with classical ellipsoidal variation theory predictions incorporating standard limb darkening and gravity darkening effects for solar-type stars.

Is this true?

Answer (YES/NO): NO